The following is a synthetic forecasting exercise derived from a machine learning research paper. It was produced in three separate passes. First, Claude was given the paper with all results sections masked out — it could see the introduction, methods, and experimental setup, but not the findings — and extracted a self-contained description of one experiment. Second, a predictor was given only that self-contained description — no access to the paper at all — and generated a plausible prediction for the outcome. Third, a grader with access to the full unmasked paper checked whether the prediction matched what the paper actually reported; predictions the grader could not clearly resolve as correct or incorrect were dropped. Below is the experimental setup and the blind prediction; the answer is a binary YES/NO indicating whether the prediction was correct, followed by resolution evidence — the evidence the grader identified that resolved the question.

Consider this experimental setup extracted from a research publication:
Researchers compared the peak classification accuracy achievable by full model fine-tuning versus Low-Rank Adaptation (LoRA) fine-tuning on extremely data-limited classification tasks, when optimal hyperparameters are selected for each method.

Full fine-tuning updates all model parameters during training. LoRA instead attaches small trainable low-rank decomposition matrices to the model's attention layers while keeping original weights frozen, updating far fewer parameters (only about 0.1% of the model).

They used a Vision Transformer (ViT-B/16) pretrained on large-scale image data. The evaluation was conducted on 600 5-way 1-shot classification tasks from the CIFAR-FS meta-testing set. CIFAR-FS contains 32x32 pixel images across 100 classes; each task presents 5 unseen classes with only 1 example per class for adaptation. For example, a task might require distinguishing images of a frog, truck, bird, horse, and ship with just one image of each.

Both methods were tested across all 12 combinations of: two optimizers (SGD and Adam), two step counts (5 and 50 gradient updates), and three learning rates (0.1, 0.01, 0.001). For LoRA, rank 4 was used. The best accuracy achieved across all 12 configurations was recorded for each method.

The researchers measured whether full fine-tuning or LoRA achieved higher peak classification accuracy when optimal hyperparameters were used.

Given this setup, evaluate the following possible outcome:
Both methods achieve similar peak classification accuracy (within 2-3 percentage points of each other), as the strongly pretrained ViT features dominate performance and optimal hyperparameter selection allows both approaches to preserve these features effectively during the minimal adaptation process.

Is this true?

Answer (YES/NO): NO